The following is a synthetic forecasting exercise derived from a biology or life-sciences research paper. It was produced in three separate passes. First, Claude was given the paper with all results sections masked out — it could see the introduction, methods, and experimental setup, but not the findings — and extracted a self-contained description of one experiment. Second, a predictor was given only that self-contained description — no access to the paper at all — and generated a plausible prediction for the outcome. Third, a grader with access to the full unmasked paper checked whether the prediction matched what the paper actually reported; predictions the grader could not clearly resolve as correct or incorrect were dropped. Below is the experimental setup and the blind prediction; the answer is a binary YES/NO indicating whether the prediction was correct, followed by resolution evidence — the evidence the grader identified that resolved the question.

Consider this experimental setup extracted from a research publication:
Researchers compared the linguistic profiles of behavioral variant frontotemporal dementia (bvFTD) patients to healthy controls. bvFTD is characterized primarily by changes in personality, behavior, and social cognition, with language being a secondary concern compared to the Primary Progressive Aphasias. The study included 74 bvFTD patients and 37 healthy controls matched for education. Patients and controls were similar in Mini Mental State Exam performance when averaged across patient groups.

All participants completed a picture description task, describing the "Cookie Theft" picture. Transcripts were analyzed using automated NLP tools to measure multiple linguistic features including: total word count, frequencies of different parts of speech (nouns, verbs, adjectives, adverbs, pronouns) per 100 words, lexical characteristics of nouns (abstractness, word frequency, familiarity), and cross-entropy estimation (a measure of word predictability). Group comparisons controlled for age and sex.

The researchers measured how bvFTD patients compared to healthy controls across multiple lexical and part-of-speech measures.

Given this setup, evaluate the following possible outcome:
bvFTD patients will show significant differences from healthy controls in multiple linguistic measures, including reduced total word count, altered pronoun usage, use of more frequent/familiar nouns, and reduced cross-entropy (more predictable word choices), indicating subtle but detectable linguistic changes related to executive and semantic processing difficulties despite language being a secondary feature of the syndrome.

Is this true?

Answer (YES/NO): NO